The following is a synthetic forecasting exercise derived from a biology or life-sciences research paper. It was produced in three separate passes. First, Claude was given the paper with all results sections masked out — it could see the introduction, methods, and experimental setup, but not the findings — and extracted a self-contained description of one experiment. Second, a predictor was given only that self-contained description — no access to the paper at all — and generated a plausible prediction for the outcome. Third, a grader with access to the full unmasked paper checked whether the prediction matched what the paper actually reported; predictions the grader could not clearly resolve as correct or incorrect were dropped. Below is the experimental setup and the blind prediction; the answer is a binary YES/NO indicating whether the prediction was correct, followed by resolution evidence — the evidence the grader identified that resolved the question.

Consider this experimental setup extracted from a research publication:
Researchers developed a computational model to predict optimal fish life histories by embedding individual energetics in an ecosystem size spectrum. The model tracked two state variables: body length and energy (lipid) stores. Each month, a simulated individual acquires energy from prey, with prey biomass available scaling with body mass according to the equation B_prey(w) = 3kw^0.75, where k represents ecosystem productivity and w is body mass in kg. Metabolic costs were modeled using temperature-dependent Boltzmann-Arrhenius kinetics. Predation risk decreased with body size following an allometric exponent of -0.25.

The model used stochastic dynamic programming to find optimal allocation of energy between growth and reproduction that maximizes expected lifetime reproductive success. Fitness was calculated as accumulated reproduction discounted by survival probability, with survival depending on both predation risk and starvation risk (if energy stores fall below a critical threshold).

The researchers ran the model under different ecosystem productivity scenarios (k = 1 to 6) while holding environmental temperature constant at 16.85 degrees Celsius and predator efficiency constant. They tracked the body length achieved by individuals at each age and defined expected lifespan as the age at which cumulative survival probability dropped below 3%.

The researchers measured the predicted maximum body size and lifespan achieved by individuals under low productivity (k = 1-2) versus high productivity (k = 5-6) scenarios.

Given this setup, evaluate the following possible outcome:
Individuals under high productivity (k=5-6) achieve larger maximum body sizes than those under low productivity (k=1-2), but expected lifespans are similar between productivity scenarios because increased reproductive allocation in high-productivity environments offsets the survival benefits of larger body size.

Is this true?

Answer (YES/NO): NO